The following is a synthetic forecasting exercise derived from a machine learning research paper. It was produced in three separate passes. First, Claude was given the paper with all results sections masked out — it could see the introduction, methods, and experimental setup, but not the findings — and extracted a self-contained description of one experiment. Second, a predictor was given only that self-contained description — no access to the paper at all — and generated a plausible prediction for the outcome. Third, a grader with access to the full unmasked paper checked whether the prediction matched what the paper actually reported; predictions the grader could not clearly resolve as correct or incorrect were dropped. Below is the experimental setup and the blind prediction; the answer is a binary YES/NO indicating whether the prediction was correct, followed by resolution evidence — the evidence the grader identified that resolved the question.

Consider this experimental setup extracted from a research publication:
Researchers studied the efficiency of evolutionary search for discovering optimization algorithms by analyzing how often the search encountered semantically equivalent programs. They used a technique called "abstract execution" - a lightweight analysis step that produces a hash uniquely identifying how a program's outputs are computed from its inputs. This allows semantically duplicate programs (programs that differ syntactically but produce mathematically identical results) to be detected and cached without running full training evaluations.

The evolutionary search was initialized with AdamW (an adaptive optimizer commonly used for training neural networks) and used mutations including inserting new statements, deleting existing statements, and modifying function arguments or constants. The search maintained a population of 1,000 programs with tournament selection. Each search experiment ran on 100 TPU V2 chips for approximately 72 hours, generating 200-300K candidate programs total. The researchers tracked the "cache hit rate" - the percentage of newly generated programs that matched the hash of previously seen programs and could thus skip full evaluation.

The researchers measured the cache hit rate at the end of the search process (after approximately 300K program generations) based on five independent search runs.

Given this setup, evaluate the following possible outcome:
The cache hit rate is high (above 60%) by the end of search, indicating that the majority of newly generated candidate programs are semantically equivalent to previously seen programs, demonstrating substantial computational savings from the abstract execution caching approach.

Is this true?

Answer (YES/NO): YES